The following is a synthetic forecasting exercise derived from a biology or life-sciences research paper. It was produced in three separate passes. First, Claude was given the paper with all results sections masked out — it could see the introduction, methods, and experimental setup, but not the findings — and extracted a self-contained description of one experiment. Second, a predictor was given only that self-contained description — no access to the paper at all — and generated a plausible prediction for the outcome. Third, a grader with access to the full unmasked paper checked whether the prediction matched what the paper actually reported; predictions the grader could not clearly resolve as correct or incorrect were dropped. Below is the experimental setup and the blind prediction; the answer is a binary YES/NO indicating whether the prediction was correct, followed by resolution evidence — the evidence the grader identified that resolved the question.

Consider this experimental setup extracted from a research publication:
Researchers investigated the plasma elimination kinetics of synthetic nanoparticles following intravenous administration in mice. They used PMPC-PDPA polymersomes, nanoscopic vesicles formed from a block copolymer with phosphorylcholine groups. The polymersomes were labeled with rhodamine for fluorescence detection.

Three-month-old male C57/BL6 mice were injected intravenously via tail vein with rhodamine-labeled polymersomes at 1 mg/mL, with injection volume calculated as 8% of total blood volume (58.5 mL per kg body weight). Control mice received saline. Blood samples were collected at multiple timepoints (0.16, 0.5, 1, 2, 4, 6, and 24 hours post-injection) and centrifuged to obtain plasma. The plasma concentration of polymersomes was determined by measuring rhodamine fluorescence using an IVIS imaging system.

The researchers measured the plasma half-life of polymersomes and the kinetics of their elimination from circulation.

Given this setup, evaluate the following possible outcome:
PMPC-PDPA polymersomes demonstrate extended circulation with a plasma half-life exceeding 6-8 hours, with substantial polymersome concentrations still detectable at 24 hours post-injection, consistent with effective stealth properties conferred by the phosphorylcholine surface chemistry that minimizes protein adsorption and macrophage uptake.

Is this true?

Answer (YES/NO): NO